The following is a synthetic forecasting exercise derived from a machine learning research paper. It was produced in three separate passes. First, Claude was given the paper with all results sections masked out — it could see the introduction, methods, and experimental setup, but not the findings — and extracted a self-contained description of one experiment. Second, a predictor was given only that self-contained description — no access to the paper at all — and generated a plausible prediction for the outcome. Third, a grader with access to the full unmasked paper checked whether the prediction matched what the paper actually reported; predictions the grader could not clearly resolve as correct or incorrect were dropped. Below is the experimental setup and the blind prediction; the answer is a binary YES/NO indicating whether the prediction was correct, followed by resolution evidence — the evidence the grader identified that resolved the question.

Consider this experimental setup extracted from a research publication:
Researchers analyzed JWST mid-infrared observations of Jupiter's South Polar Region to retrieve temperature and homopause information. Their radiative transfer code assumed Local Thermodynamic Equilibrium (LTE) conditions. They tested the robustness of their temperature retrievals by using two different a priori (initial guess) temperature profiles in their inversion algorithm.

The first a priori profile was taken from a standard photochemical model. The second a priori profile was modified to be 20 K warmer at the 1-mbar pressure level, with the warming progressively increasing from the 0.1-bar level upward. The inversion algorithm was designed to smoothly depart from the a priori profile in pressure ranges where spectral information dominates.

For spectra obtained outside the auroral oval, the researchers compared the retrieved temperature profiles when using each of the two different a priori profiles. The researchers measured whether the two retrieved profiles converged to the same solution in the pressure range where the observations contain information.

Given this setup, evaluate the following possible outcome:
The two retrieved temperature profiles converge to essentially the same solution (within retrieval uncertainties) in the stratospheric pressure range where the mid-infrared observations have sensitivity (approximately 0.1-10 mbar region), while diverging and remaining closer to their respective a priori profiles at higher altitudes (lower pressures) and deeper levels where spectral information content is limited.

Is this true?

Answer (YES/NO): YES